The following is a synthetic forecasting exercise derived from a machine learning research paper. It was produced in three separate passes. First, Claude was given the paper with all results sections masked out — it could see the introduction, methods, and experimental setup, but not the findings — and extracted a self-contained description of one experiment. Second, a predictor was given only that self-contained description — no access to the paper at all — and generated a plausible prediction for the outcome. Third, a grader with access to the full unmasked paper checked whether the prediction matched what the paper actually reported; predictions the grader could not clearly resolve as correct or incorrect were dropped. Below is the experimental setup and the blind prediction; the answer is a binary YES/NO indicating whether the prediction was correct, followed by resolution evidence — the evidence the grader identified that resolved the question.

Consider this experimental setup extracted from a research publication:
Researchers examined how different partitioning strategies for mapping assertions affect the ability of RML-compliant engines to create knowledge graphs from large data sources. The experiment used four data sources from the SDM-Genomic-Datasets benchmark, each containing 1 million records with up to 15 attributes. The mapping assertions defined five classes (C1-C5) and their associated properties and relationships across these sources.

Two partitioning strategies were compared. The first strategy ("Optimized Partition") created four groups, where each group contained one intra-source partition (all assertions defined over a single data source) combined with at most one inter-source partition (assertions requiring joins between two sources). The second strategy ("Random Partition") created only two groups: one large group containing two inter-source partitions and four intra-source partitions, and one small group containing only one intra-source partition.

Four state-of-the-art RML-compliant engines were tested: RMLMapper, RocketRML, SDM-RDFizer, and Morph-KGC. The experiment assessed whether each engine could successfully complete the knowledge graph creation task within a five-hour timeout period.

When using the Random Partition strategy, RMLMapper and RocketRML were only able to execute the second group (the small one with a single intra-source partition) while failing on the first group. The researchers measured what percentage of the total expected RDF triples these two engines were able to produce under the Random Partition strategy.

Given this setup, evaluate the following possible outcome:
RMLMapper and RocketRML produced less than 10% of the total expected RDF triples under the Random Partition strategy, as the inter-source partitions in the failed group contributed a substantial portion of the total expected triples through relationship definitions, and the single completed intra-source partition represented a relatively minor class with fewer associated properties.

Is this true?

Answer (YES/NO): YES